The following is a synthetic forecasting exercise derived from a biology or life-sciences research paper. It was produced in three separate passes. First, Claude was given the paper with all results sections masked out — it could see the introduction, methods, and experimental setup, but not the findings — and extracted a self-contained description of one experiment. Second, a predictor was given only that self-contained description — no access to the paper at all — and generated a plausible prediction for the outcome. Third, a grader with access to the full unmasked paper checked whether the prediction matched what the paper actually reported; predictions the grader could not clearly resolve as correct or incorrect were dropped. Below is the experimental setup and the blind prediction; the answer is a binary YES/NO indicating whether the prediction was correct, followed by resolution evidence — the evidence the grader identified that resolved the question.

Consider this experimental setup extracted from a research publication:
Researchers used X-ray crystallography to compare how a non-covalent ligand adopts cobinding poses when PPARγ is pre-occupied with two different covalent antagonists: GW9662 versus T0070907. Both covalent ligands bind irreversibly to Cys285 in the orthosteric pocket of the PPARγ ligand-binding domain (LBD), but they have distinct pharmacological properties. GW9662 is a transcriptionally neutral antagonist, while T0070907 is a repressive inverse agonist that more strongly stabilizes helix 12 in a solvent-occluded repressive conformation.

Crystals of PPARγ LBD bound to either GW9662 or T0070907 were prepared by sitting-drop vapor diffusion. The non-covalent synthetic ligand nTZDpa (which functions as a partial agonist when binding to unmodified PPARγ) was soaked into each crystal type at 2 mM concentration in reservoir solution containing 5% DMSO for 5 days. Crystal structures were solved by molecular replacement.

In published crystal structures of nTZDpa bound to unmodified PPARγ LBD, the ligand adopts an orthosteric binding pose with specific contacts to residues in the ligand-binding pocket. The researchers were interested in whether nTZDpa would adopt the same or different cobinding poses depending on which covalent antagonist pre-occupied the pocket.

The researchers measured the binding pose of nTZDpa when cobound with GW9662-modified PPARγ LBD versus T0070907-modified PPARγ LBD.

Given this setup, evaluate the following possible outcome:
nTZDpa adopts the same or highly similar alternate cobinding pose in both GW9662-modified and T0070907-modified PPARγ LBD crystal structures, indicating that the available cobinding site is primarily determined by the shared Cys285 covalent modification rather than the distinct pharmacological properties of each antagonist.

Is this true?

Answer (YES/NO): NO